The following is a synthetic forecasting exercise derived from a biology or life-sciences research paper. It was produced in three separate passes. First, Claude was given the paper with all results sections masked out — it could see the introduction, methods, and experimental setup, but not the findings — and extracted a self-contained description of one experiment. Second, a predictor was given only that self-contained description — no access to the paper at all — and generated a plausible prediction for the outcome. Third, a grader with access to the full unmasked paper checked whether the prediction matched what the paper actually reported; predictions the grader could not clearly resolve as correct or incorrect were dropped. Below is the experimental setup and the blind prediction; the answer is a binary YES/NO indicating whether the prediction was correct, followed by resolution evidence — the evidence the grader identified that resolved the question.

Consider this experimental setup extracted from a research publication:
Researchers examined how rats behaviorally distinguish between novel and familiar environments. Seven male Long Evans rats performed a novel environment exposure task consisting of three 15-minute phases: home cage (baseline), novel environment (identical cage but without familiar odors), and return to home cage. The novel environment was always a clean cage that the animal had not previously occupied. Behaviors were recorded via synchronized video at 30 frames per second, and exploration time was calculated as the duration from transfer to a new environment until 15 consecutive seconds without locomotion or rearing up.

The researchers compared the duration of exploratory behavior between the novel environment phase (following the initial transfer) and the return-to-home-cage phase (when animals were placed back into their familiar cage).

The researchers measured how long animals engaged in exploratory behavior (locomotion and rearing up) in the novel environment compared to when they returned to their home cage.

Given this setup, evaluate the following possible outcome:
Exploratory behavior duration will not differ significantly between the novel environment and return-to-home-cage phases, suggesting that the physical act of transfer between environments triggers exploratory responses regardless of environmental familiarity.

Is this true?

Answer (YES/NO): NO